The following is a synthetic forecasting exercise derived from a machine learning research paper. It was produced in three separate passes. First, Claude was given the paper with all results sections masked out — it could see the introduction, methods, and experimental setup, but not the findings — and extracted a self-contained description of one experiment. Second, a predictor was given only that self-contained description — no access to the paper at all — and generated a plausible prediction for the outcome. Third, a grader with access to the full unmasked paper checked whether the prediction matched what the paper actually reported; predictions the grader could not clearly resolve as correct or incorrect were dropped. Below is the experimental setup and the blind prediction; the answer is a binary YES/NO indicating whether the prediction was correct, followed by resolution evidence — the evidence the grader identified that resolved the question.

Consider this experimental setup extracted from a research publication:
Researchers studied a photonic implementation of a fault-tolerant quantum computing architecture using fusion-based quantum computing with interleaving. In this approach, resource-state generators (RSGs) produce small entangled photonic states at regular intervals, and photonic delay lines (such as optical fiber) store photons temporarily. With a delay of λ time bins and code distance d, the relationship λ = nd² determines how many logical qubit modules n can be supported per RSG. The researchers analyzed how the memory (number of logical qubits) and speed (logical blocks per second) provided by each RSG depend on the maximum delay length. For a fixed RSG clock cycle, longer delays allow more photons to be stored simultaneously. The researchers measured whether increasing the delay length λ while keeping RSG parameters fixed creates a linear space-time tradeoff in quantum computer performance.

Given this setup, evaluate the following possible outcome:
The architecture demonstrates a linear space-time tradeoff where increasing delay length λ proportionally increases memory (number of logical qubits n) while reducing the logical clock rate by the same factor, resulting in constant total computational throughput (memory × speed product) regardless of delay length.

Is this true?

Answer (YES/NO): NO